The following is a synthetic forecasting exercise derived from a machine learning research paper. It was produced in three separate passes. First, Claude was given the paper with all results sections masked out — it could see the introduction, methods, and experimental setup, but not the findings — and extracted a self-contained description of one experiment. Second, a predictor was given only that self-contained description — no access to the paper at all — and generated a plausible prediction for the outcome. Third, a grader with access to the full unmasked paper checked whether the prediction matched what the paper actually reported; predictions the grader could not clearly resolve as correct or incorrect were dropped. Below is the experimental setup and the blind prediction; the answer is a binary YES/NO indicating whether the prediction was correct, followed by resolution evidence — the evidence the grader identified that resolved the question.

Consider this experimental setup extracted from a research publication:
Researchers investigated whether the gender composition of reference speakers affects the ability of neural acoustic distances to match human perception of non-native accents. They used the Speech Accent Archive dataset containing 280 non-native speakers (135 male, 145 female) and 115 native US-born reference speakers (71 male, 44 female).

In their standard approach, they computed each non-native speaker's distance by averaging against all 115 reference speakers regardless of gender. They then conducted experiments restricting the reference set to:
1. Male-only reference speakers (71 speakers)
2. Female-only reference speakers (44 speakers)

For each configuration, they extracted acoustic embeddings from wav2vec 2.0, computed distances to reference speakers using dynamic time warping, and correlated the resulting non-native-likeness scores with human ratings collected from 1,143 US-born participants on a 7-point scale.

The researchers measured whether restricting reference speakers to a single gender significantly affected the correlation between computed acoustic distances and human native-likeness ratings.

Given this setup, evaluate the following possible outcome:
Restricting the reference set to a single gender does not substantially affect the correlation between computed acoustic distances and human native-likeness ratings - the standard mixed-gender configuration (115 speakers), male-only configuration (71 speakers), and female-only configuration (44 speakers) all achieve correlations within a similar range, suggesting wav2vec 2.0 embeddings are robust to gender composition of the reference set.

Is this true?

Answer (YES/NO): YES